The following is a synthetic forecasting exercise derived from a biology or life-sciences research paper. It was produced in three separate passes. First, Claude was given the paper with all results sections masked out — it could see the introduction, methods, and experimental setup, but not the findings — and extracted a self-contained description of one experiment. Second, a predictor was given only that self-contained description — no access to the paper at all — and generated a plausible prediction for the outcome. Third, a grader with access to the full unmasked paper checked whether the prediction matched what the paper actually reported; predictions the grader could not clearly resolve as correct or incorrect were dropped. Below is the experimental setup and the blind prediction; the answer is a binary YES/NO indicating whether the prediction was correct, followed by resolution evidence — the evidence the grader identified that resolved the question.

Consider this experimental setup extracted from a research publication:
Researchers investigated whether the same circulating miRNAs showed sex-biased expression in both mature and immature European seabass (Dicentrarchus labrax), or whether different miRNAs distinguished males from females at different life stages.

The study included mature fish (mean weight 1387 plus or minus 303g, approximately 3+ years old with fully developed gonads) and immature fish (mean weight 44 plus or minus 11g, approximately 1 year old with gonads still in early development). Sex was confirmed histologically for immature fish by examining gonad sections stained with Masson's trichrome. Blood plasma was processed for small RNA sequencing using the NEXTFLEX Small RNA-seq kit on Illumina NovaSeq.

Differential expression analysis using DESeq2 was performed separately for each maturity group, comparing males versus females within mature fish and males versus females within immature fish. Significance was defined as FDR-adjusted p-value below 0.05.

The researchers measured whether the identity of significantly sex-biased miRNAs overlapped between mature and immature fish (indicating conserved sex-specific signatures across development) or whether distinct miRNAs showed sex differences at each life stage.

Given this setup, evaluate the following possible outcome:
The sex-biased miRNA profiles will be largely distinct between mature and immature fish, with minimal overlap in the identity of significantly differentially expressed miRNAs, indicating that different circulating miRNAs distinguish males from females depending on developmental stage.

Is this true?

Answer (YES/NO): NO